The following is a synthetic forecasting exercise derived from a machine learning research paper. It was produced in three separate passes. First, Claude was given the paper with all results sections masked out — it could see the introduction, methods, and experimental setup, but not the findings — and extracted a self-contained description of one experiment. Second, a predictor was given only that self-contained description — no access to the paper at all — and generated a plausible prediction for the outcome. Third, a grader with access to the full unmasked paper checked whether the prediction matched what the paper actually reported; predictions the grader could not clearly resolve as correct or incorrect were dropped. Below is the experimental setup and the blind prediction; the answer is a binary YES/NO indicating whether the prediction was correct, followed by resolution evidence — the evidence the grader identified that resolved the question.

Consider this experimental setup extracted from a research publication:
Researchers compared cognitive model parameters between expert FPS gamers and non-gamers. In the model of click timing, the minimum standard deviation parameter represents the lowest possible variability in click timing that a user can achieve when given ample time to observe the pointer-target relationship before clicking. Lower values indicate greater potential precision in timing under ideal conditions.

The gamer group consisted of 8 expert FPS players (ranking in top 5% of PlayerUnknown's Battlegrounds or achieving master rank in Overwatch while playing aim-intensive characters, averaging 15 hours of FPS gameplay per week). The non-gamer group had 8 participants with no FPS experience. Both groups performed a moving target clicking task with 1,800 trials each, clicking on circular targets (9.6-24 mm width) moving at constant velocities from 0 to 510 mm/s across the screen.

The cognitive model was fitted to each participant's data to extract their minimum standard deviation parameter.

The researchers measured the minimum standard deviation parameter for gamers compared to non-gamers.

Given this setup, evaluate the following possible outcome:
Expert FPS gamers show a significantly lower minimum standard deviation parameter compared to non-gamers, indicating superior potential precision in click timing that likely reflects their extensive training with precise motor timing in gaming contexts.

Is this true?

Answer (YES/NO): NO